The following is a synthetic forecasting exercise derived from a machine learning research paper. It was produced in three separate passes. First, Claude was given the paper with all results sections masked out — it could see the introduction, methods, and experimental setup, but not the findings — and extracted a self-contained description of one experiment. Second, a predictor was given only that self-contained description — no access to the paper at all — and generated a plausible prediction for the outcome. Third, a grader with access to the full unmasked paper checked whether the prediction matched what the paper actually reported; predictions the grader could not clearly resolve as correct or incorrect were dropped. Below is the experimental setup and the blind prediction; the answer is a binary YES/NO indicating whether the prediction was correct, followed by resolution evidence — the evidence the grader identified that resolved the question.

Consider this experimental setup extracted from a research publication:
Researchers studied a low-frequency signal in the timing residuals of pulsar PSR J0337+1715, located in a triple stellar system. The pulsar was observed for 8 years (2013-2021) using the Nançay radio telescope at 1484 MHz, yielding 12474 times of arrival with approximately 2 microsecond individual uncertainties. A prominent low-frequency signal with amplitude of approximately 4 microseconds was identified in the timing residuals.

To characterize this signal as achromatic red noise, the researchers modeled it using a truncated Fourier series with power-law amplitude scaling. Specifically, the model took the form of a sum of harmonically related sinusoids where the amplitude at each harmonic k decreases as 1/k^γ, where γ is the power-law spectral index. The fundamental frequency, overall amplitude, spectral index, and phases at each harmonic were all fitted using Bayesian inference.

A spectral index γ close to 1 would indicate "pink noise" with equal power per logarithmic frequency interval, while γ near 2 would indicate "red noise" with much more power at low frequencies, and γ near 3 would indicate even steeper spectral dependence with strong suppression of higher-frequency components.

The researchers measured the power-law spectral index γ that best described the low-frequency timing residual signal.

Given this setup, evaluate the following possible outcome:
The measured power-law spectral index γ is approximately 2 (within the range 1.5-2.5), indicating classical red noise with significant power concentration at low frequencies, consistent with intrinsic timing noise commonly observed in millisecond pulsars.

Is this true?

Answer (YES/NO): NO